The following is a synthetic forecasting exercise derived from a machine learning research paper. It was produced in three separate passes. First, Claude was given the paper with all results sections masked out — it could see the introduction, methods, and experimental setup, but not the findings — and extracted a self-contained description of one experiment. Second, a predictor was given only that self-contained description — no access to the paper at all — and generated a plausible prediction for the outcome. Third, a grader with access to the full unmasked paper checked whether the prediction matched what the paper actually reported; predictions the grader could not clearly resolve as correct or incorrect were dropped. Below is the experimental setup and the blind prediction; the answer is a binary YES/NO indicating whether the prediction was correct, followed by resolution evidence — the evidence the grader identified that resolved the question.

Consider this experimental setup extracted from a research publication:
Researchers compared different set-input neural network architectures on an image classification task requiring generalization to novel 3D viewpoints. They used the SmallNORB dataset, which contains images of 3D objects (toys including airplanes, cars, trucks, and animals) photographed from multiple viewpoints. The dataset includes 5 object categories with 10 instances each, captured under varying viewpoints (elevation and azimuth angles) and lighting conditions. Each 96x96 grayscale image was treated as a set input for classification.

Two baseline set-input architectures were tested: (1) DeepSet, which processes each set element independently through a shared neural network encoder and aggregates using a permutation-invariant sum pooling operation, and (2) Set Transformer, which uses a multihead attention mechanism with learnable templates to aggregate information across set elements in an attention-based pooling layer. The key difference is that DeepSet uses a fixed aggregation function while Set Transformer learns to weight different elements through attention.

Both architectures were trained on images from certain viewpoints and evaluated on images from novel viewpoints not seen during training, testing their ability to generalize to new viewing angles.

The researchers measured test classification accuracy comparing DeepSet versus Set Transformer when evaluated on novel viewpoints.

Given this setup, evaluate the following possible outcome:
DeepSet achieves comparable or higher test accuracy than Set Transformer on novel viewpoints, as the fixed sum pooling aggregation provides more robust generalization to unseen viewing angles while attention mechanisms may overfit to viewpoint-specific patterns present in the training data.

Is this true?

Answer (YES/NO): NO